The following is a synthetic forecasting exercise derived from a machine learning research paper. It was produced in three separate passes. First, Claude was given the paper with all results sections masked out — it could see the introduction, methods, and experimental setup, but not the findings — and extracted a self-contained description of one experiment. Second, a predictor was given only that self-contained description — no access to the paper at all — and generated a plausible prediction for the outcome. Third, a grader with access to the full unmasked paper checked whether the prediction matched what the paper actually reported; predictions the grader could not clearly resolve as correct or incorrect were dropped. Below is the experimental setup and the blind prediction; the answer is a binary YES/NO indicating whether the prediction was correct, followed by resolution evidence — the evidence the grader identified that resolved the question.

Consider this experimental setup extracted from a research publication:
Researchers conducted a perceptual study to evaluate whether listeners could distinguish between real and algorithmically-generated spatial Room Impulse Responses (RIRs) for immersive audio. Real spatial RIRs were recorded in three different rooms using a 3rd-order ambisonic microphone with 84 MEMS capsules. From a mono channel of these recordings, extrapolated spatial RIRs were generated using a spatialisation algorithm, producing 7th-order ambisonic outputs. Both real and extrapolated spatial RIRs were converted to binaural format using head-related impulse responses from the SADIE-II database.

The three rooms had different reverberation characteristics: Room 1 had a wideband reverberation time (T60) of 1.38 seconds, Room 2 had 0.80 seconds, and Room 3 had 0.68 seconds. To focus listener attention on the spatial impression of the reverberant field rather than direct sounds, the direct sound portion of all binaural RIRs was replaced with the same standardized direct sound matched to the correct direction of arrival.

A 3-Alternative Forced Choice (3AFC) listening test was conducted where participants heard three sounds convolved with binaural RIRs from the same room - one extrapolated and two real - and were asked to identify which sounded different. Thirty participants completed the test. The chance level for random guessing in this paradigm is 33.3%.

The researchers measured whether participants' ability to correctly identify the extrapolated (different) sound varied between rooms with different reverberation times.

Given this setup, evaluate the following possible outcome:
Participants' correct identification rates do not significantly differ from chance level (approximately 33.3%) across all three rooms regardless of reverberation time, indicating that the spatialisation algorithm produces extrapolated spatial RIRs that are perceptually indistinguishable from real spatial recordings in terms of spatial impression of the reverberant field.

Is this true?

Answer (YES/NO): NO